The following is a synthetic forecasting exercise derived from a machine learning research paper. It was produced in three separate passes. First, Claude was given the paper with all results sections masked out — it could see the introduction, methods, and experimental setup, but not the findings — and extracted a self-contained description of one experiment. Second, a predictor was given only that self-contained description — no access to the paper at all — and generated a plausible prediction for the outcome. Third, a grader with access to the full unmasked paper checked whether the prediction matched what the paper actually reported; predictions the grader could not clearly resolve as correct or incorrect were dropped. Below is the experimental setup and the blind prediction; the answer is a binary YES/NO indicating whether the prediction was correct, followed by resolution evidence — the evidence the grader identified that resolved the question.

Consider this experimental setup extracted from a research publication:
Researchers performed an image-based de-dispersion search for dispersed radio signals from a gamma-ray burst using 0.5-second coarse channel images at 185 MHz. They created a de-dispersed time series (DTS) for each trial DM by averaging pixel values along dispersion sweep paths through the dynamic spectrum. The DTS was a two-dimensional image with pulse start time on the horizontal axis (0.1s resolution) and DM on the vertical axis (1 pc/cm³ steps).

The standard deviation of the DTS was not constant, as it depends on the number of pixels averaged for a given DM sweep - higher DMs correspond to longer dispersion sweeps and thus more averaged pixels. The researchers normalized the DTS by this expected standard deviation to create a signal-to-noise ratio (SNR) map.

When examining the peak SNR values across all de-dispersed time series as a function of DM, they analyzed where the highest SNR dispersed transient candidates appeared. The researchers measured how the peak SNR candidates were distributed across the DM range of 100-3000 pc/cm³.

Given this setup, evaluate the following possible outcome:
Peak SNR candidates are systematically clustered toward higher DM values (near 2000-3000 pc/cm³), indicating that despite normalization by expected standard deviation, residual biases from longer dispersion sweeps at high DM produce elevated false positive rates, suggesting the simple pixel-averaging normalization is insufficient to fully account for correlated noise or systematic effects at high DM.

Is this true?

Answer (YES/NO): NO